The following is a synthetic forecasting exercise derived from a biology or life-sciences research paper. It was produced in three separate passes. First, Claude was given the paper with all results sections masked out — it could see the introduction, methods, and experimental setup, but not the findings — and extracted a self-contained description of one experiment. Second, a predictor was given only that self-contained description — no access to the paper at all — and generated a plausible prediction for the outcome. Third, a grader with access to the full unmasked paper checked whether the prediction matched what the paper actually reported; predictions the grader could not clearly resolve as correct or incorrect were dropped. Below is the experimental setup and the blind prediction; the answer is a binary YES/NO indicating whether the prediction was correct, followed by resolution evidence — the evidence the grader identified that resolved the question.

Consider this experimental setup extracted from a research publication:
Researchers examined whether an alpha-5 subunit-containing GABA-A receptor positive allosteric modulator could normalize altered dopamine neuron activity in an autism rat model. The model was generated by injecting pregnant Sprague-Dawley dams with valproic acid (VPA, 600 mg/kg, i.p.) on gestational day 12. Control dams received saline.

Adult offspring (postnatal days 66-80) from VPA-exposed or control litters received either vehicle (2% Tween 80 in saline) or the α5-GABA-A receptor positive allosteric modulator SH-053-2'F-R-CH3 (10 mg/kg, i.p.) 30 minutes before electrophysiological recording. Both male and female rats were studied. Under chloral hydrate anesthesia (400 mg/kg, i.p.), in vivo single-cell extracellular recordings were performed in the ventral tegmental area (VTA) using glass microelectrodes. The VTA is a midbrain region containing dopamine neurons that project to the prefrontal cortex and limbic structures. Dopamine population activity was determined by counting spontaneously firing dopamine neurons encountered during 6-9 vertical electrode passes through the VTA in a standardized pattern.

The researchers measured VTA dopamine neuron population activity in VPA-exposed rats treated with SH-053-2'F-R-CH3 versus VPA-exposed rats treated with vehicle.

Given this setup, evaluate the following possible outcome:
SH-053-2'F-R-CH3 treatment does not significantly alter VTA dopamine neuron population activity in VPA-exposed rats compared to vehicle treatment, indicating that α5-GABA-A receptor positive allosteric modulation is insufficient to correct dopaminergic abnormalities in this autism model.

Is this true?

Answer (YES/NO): YES